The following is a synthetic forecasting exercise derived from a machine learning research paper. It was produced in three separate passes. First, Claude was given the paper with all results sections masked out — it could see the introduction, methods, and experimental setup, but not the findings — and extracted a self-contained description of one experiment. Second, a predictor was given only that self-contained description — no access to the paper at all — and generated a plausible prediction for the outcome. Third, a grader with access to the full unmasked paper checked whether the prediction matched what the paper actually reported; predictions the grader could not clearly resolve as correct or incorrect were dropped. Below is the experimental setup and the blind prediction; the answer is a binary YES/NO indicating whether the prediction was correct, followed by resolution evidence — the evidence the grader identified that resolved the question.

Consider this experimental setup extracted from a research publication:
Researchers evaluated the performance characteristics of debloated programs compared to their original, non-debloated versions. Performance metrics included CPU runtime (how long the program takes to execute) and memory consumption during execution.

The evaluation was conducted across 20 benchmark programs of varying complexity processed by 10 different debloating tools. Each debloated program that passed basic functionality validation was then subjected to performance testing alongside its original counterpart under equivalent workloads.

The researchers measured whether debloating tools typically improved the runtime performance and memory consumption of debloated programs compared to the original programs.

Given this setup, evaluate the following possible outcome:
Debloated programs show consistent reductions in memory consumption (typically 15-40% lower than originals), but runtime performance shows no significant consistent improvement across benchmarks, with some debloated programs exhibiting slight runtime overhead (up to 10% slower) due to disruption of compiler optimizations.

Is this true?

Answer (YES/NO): NO